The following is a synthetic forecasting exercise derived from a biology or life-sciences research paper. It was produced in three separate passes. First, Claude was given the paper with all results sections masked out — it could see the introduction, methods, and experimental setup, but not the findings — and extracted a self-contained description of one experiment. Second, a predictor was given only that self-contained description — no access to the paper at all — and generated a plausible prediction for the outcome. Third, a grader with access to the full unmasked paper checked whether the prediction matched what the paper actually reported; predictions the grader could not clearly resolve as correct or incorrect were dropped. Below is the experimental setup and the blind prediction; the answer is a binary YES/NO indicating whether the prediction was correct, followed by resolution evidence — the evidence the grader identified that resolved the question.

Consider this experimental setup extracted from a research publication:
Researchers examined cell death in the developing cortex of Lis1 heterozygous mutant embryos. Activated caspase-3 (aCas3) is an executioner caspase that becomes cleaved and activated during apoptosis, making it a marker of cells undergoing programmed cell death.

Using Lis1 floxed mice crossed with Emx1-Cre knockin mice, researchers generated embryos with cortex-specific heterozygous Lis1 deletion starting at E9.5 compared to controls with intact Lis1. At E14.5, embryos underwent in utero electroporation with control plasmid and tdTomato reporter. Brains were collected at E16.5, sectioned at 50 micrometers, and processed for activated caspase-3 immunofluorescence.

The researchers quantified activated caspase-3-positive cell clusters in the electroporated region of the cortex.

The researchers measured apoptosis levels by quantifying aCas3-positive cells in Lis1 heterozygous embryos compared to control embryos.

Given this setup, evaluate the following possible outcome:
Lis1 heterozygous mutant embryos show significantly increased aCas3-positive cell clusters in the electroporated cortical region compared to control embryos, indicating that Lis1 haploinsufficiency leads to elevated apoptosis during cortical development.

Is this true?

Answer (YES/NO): NO